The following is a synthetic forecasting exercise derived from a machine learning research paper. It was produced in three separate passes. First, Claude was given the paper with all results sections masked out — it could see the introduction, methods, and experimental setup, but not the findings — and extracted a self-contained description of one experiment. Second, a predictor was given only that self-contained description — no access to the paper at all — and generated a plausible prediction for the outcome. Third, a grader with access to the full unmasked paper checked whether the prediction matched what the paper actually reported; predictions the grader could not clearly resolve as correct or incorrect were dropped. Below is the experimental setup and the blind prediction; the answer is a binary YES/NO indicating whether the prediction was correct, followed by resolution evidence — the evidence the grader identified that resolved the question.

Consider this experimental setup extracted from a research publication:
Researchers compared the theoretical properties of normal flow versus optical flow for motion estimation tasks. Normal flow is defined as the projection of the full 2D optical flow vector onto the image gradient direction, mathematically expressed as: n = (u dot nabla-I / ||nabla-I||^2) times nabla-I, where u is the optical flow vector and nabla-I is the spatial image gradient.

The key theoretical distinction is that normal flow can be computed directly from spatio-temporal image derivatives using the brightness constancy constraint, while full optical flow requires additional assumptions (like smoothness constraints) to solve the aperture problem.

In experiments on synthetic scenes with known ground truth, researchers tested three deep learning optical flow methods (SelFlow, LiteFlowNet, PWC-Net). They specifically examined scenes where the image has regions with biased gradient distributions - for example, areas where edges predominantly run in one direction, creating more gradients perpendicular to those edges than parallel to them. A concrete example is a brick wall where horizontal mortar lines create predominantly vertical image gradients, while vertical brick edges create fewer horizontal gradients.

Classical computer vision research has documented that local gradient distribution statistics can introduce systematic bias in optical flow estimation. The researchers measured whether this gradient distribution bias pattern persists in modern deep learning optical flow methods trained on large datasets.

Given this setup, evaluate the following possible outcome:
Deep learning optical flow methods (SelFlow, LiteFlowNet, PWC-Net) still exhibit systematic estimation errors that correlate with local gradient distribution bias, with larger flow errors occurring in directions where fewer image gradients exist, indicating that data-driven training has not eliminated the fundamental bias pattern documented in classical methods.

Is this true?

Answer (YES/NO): YES